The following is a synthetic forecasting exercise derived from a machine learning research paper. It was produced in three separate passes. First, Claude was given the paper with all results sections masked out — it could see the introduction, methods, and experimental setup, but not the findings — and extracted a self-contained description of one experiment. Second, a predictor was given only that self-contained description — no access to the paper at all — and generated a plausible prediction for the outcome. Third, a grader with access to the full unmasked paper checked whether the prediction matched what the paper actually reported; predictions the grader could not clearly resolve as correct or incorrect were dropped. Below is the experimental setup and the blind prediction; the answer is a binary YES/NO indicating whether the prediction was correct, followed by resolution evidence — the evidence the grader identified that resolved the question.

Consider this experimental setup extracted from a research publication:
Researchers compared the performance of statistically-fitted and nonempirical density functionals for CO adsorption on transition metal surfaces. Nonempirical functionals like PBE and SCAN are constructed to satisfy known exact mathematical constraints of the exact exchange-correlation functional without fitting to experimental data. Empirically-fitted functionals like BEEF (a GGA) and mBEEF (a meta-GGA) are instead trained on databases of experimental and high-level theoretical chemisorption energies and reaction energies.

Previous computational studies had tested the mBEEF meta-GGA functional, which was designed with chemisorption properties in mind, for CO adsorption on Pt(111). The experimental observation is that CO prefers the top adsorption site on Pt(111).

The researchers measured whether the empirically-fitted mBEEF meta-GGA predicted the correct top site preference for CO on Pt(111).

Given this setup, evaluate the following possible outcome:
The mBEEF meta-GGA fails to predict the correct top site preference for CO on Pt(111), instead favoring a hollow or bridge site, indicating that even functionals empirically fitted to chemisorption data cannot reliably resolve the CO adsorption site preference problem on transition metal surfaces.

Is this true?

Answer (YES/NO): YES